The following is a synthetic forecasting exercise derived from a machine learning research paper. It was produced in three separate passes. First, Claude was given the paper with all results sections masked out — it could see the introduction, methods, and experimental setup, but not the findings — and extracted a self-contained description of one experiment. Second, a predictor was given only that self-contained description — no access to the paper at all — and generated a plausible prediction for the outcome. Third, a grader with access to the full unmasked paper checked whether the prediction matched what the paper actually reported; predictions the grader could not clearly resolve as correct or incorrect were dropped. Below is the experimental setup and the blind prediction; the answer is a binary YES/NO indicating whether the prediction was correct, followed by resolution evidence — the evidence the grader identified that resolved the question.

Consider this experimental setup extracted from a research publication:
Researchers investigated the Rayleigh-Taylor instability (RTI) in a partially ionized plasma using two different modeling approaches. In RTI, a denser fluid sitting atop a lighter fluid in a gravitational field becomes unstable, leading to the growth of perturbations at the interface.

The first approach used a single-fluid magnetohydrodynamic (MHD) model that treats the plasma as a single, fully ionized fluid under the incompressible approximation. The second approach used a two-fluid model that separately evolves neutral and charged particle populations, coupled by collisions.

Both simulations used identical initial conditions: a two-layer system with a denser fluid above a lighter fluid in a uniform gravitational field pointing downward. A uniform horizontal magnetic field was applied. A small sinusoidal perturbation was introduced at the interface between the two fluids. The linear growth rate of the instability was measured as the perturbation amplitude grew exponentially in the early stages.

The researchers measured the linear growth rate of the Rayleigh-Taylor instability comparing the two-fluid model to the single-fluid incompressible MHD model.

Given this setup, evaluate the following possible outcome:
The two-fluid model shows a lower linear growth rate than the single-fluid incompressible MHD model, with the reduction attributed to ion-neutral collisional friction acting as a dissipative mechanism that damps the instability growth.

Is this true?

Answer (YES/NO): YES